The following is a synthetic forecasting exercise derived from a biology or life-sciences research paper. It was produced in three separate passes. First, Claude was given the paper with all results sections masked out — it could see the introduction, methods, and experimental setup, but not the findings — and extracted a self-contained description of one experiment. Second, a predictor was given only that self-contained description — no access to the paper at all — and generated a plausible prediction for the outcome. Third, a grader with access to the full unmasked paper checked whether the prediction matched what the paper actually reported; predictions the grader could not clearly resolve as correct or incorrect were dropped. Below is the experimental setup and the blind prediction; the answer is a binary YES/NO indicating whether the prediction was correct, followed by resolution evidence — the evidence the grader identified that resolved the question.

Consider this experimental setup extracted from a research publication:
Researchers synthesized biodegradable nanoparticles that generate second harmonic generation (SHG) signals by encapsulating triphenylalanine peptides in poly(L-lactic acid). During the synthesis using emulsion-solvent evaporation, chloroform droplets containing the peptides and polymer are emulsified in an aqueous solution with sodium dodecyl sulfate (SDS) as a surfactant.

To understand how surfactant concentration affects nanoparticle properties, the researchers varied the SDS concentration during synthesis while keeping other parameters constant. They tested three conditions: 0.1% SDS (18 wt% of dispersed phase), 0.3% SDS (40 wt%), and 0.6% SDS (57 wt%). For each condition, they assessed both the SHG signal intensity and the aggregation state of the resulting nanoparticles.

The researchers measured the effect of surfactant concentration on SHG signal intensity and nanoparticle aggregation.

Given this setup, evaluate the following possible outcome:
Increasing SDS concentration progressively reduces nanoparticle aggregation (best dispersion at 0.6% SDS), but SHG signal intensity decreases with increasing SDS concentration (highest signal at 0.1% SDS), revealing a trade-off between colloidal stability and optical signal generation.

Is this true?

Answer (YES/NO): NO